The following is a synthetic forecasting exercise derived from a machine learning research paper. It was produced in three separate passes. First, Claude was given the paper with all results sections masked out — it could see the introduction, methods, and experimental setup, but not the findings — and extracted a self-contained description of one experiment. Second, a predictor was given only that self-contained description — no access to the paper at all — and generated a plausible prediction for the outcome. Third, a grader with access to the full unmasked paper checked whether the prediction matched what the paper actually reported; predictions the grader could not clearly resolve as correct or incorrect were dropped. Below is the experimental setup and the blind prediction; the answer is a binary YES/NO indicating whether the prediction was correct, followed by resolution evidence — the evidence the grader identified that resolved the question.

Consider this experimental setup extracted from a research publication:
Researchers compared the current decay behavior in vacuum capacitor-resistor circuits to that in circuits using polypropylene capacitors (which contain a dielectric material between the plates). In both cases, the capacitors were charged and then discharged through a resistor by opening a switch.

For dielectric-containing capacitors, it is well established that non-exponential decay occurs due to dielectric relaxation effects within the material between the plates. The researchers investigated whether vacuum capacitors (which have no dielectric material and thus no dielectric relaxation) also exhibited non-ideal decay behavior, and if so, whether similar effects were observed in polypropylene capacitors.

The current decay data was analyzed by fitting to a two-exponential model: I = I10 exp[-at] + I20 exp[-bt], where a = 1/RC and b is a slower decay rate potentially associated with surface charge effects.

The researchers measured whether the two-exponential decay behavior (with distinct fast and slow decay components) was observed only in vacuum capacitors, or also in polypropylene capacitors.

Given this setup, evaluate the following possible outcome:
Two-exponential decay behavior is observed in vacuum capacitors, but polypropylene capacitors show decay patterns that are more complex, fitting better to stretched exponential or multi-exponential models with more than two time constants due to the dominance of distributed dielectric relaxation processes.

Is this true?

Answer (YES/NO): NO